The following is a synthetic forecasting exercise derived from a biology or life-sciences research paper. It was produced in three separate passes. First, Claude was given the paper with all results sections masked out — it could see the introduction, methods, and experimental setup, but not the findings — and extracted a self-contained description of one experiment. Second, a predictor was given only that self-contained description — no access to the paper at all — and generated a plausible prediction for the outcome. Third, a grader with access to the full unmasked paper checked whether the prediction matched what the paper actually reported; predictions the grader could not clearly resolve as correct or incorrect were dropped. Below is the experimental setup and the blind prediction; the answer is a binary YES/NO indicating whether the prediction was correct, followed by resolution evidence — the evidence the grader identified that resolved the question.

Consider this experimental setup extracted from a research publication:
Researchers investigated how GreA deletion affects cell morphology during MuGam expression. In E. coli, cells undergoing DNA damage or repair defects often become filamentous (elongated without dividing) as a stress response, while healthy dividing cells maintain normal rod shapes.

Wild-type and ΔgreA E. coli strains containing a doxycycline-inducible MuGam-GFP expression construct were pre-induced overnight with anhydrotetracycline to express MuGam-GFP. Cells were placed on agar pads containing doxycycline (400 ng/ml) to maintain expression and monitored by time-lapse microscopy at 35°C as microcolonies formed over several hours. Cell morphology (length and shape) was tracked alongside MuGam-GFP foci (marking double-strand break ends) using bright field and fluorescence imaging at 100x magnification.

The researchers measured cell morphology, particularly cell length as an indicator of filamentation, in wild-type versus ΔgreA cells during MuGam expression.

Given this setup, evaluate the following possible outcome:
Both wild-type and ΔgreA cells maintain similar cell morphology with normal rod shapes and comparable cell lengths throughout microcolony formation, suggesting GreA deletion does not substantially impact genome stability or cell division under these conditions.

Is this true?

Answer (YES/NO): NO